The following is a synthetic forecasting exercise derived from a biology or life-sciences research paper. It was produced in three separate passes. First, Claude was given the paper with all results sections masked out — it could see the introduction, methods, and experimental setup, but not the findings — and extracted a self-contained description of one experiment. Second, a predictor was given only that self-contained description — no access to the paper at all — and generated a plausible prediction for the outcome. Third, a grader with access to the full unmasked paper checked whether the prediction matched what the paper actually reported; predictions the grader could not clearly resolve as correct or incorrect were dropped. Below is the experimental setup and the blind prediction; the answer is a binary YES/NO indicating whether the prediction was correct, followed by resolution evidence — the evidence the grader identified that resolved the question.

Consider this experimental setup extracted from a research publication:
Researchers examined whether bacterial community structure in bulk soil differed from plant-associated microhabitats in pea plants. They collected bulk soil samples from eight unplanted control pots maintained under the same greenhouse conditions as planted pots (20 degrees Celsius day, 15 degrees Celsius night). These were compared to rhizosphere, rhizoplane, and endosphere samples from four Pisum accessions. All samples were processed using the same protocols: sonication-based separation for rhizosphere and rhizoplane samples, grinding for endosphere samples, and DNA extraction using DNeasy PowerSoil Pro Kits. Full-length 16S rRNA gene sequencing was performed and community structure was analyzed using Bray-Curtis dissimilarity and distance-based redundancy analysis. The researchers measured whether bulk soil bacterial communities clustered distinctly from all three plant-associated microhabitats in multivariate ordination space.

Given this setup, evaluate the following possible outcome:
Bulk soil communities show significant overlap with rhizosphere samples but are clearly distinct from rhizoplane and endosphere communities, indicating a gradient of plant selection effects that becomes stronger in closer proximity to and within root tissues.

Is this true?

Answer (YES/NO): NO